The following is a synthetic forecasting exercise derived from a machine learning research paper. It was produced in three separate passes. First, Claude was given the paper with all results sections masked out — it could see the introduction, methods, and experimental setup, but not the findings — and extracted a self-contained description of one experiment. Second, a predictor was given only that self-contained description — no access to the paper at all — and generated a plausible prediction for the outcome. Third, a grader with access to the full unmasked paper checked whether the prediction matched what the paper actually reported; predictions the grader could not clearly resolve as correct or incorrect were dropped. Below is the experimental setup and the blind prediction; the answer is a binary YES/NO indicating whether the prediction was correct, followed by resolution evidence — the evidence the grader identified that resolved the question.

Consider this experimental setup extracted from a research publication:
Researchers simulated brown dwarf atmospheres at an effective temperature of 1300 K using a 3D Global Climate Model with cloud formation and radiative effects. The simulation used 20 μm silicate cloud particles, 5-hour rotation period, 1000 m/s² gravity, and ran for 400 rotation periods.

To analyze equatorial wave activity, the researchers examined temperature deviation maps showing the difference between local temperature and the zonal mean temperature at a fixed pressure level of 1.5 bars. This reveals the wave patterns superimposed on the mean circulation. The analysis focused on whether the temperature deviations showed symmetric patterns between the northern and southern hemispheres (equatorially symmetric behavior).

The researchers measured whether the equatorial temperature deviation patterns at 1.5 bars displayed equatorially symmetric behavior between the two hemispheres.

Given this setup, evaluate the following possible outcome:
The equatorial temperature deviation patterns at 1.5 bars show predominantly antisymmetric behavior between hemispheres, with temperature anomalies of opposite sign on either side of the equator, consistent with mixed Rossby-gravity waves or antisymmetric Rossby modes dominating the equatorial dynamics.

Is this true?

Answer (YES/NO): NO